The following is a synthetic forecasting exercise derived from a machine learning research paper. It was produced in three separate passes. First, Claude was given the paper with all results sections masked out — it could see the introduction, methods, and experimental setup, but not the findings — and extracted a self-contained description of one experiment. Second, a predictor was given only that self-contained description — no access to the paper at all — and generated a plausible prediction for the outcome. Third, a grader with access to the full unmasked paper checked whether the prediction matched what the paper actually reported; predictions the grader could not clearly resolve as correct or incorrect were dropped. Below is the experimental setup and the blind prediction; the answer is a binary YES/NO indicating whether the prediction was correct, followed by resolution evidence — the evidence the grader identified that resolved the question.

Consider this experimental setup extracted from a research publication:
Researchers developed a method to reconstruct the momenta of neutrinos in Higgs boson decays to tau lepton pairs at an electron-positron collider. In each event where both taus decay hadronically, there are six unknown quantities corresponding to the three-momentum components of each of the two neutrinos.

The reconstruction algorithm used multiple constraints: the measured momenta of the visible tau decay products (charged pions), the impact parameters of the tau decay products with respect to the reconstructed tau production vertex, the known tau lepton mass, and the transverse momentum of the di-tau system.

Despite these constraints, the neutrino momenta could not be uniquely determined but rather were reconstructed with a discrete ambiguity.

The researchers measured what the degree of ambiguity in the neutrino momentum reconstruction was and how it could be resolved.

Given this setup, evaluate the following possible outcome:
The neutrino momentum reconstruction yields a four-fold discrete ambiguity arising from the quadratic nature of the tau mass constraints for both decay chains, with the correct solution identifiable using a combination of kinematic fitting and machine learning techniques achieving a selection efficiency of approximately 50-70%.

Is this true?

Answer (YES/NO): NO